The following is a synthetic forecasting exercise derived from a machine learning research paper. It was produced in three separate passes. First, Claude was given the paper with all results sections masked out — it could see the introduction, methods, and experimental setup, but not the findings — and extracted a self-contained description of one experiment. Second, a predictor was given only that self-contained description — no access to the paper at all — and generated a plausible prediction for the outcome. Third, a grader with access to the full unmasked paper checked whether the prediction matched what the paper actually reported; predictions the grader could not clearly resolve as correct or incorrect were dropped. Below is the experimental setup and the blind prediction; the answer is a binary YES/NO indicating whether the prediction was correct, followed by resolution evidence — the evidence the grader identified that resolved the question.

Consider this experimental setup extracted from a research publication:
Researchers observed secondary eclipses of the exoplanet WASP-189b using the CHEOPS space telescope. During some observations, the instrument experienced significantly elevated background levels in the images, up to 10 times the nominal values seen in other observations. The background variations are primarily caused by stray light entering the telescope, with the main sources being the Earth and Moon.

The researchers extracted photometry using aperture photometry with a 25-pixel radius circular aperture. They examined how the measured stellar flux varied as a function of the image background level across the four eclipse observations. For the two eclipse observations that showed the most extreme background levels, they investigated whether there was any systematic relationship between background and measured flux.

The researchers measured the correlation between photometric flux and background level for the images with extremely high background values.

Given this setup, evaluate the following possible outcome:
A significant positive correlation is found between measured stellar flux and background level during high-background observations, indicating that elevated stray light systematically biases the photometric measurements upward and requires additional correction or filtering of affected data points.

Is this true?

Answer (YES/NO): NO